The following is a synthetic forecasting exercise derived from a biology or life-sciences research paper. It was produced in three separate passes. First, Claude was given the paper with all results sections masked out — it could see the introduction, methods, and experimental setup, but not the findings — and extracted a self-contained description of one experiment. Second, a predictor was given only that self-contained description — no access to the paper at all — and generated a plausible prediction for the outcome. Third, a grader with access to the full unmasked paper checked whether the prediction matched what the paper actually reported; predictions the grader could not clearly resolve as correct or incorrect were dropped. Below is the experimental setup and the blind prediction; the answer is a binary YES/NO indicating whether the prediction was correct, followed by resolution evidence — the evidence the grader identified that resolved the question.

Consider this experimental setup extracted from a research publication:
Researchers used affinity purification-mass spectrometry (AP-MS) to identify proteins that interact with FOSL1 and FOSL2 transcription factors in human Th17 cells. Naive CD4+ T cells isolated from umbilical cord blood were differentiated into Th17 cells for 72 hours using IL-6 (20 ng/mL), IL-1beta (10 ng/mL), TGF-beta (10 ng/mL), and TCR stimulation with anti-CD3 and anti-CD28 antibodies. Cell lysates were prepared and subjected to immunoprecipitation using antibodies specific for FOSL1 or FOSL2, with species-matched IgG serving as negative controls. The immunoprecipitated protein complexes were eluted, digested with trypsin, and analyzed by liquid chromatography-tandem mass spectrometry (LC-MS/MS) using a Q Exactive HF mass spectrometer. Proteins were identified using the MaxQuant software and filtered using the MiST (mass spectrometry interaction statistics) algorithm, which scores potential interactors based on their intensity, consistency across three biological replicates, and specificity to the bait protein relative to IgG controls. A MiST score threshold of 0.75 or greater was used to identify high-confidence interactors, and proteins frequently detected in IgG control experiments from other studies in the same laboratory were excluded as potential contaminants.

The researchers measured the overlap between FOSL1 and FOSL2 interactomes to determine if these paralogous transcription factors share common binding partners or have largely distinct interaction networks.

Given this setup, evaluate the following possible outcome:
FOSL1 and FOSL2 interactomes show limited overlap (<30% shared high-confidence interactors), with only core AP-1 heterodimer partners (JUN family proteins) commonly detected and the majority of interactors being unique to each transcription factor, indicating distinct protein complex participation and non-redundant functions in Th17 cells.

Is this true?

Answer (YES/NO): NO